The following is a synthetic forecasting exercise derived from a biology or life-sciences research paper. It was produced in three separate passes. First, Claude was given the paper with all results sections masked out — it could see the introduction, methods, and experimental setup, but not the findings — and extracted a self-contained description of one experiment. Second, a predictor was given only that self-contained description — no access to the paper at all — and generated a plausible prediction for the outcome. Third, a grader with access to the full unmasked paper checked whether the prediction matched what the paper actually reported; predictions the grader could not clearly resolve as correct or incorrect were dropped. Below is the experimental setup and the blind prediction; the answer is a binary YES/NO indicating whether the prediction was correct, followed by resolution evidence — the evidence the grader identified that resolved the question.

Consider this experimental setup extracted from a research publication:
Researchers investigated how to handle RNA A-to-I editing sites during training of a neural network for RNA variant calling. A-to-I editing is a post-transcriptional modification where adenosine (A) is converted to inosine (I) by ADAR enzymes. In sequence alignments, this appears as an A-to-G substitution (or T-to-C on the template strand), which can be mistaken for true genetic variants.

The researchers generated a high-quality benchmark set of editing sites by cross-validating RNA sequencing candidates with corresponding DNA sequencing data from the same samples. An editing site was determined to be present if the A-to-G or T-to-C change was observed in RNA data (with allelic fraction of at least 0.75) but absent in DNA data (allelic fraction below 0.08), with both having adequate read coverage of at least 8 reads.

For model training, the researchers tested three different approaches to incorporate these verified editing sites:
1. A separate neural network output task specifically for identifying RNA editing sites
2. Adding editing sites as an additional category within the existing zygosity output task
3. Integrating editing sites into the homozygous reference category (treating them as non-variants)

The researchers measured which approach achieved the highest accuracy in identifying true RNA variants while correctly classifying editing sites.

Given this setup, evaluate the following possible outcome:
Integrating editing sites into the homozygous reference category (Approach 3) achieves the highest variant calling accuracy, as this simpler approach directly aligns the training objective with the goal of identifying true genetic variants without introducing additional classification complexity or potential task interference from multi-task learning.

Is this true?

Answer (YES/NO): YES